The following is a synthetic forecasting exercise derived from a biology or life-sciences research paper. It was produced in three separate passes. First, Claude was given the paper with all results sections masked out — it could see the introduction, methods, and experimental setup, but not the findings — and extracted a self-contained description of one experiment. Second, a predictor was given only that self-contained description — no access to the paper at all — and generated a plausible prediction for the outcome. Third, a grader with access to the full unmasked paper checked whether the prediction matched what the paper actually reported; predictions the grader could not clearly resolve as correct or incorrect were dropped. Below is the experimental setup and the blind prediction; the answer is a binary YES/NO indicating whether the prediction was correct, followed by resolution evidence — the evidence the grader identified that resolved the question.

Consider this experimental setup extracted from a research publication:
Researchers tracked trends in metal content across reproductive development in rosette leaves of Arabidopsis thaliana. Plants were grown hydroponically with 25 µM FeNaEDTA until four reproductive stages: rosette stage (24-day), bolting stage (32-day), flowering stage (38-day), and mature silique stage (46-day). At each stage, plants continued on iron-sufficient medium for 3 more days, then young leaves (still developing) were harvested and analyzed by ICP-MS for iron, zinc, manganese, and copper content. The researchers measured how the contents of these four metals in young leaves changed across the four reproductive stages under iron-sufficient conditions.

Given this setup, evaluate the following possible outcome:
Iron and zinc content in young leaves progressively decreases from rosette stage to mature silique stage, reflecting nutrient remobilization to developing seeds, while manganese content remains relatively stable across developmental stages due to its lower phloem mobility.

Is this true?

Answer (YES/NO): NO